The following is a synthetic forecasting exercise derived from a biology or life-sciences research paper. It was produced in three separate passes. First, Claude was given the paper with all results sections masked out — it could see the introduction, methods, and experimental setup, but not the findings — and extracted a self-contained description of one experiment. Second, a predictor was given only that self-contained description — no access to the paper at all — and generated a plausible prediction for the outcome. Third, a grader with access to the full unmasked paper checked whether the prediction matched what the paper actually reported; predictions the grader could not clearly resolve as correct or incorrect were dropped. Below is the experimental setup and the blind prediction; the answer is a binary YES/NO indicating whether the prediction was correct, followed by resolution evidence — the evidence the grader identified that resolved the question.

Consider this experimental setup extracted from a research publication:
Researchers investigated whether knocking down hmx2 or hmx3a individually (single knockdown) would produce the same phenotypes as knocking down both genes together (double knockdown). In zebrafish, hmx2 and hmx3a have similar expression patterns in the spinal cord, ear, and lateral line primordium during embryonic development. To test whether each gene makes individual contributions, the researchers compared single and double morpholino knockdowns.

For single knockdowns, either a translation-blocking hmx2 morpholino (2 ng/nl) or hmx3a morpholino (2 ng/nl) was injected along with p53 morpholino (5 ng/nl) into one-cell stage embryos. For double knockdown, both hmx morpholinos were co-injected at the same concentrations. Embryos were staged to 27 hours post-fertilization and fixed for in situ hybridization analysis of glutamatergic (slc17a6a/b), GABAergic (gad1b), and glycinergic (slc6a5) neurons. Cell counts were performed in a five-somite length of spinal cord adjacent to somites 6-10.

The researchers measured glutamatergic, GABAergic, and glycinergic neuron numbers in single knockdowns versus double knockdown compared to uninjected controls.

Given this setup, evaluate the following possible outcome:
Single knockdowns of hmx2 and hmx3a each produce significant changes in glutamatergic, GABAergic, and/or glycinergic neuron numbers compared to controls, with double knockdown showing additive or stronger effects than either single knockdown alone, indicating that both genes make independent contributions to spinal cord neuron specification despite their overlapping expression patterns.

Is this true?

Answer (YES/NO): NO